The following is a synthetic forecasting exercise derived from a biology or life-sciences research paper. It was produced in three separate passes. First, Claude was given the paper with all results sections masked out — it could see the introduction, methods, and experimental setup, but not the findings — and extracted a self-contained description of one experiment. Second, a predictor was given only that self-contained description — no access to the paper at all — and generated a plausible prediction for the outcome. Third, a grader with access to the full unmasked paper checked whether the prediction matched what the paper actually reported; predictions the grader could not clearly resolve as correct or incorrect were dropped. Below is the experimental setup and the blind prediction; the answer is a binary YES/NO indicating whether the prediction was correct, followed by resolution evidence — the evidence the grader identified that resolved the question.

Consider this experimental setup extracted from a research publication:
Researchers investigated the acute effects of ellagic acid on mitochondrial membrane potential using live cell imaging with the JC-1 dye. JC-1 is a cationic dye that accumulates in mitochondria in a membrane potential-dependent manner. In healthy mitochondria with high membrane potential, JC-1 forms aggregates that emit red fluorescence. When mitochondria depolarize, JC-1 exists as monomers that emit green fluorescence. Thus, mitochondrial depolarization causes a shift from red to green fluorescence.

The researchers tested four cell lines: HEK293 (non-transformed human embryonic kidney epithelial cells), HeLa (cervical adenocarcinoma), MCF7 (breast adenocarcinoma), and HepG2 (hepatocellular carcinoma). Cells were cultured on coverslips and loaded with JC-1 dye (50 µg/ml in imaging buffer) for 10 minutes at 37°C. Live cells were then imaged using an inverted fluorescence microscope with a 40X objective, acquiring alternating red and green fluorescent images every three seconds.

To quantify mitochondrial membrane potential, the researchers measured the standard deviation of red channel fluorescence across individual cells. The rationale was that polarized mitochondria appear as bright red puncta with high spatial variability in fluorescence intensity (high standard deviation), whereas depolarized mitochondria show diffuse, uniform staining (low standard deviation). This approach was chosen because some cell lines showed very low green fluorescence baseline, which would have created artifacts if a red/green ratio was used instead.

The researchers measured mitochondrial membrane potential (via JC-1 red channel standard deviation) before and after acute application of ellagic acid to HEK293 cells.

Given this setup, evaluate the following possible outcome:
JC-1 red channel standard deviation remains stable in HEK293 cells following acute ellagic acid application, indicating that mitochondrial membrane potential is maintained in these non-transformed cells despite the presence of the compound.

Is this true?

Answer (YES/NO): NO